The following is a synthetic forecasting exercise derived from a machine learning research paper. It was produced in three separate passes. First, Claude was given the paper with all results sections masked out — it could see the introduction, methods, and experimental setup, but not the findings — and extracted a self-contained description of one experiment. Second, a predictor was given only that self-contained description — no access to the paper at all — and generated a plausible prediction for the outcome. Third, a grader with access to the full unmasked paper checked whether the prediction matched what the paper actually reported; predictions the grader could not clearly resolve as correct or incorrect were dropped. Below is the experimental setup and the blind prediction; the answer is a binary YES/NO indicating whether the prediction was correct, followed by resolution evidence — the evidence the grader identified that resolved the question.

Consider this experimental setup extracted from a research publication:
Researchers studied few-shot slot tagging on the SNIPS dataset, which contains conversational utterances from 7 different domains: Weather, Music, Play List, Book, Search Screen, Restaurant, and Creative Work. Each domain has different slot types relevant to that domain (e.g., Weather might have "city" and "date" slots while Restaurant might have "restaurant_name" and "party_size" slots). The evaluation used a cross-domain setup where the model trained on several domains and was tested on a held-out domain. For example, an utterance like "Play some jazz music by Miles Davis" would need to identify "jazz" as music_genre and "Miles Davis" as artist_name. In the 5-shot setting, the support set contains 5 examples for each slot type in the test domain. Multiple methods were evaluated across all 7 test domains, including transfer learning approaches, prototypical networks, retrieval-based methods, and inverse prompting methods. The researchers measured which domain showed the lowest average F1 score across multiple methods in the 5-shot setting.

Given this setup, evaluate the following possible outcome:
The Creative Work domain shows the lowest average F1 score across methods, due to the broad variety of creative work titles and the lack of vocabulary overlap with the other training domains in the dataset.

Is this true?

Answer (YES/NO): NO